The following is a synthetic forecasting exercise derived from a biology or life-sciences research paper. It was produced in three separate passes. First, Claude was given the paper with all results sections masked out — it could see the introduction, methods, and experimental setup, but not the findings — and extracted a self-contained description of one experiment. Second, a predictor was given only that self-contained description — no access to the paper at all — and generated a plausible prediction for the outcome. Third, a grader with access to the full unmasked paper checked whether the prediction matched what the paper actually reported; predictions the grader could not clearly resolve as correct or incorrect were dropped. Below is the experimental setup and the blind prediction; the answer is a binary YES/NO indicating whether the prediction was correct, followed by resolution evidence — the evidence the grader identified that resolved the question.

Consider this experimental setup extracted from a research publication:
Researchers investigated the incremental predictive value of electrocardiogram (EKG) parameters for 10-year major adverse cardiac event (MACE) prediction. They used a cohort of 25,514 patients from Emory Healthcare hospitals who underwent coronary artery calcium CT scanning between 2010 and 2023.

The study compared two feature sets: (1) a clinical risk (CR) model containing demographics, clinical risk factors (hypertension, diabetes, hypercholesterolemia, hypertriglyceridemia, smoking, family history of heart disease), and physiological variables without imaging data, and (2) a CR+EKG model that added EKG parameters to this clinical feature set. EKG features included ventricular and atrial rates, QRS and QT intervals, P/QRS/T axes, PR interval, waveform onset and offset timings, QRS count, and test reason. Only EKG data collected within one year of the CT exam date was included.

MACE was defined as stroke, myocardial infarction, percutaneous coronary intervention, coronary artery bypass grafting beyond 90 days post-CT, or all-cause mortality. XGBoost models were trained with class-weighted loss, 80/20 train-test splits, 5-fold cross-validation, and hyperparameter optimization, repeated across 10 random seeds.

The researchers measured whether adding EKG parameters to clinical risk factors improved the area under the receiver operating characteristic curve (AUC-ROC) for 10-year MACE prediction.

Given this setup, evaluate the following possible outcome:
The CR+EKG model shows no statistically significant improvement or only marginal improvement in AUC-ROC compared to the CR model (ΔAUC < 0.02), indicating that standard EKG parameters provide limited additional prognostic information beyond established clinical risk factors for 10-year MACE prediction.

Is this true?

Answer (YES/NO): YES